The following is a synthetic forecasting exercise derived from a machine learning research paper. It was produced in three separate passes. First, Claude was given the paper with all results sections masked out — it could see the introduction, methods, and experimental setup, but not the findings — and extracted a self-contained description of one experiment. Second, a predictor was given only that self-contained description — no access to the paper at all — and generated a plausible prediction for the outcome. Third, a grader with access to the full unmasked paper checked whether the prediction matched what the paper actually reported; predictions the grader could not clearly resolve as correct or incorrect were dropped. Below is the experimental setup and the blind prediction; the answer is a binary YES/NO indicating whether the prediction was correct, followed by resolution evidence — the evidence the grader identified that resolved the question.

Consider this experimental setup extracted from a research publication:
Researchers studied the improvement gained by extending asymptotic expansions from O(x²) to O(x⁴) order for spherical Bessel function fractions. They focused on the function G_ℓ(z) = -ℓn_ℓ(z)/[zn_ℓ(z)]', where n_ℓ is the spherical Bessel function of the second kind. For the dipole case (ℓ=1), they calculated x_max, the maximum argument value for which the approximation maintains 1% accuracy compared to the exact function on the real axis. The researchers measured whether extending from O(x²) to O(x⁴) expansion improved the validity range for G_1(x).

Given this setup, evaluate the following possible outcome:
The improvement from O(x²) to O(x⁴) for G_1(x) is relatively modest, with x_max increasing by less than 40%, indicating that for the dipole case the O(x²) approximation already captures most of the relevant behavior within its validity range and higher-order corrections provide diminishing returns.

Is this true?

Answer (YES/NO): NO